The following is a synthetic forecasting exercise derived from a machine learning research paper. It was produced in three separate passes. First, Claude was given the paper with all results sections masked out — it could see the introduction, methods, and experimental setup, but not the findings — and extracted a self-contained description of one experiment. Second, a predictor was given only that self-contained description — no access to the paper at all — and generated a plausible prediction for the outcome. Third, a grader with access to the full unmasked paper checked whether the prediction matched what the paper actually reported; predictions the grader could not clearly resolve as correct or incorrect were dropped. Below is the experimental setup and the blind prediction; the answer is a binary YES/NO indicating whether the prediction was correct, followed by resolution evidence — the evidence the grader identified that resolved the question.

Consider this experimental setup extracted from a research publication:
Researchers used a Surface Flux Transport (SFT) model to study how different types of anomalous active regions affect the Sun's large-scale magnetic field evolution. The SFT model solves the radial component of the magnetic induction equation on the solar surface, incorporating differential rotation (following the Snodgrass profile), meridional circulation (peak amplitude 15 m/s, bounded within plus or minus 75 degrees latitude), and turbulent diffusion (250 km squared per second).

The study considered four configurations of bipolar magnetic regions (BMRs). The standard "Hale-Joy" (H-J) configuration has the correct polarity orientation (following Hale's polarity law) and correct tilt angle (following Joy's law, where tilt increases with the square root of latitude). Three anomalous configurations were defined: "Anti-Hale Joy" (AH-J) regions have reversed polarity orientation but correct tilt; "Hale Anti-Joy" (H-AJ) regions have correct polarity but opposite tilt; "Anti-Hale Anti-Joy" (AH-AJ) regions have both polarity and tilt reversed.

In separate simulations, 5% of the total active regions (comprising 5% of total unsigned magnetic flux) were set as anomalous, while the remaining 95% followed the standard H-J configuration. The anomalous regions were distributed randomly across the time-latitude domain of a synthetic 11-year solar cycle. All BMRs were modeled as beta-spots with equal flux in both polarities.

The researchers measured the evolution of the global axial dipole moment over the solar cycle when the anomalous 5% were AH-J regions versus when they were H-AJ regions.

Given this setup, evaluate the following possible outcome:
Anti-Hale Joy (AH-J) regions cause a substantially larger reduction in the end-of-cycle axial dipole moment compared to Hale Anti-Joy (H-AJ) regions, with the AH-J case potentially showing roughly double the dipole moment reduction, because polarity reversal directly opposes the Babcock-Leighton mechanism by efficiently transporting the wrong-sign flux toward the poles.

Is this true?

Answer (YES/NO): NO